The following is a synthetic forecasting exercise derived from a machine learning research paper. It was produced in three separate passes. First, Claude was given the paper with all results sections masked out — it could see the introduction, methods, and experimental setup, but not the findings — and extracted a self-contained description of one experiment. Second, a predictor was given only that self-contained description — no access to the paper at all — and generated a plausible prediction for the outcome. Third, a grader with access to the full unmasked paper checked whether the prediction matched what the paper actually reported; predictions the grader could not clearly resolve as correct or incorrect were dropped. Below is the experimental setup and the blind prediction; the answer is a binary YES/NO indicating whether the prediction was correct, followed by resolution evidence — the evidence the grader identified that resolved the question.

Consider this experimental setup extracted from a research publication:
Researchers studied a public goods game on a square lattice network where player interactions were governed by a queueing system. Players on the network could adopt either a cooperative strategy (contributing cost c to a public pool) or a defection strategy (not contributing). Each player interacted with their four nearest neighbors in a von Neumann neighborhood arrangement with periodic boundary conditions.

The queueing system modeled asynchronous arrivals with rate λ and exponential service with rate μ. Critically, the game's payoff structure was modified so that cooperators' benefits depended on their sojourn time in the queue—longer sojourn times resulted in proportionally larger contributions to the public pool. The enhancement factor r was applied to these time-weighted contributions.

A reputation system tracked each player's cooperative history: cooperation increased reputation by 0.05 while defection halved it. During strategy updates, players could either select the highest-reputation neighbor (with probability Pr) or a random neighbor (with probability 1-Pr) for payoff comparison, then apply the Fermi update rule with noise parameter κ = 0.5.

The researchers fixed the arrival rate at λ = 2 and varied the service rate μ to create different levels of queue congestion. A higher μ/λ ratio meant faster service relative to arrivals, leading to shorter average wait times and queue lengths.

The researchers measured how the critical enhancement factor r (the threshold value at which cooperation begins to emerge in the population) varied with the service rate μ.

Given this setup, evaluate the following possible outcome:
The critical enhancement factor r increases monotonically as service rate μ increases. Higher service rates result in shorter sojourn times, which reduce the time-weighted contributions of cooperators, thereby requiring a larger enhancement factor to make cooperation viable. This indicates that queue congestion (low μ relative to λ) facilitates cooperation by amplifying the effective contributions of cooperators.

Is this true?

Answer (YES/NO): YES